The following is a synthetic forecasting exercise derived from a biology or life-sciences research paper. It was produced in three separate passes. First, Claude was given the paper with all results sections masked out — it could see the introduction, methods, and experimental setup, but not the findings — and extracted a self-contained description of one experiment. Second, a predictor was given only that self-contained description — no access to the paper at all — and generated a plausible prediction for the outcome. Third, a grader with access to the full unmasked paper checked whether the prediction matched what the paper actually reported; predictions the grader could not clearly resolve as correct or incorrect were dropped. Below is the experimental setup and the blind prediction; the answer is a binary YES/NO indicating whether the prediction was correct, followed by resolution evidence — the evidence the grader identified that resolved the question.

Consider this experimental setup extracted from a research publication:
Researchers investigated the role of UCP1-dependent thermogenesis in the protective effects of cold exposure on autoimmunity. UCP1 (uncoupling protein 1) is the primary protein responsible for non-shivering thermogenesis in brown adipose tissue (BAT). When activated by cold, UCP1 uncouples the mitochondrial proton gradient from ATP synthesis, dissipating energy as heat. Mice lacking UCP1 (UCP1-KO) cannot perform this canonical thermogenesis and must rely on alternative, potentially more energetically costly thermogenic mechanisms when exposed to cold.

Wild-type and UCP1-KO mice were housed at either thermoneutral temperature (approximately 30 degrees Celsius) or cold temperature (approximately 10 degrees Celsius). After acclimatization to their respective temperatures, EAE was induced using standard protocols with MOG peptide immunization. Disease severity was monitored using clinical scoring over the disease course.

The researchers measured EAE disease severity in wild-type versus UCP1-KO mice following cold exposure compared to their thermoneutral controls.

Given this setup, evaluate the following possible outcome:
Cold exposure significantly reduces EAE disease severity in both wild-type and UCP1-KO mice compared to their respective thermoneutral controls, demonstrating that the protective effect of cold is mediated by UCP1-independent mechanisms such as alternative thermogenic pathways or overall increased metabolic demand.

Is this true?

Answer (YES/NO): YES